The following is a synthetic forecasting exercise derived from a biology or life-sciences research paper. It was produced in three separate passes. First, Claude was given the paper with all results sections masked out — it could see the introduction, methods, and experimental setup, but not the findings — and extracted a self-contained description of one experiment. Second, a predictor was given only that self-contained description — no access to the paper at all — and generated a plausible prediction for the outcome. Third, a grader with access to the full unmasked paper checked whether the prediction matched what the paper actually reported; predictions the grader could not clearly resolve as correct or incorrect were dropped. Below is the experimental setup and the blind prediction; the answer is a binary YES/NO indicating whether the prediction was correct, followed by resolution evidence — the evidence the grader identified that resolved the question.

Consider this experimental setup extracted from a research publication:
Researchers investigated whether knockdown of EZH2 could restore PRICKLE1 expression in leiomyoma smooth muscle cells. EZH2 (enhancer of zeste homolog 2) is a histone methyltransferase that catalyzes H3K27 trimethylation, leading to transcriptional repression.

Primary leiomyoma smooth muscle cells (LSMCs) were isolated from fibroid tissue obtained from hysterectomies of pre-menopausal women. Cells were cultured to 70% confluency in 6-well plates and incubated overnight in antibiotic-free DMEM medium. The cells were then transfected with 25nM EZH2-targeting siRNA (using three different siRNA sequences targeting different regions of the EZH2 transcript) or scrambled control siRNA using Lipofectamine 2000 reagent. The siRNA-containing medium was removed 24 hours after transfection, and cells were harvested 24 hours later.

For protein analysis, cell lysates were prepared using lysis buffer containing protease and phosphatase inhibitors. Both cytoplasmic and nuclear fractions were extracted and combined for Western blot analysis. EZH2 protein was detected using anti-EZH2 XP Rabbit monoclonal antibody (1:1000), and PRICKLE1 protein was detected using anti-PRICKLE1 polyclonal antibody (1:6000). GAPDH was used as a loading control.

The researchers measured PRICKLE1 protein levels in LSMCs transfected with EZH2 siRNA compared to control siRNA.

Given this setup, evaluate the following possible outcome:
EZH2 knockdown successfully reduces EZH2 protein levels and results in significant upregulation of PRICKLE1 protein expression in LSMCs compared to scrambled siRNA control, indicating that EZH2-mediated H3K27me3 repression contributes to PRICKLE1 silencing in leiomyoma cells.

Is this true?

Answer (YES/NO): YES